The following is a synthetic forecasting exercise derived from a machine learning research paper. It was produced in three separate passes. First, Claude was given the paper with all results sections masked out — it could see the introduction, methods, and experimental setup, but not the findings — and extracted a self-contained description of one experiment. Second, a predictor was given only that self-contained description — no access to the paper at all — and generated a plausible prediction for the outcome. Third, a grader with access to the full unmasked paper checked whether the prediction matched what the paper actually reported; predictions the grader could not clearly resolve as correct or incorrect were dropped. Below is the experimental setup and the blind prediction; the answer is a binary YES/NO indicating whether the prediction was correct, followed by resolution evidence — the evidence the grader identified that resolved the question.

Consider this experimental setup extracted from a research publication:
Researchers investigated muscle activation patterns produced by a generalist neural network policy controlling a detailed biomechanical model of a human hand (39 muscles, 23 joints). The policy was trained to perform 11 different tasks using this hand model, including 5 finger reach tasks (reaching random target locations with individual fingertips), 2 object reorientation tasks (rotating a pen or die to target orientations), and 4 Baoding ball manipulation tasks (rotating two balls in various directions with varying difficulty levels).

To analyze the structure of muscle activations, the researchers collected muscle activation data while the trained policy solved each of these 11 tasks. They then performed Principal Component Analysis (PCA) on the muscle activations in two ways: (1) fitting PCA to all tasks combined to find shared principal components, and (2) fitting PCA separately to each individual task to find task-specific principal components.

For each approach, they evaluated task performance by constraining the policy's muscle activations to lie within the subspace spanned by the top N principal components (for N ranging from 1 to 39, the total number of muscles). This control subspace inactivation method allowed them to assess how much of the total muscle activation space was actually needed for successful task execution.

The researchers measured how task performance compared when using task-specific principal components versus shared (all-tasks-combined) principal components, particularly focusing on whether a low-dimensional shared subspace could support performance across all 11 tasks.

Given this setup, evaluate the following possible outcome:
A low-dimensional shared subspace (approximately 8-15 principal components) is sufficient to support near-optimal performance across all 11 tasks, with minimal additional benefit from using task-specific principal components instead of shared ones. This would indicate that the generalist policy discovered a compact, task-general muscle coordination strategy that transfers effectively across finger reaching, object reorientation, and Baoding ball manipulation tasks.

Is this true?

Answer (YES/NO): NO